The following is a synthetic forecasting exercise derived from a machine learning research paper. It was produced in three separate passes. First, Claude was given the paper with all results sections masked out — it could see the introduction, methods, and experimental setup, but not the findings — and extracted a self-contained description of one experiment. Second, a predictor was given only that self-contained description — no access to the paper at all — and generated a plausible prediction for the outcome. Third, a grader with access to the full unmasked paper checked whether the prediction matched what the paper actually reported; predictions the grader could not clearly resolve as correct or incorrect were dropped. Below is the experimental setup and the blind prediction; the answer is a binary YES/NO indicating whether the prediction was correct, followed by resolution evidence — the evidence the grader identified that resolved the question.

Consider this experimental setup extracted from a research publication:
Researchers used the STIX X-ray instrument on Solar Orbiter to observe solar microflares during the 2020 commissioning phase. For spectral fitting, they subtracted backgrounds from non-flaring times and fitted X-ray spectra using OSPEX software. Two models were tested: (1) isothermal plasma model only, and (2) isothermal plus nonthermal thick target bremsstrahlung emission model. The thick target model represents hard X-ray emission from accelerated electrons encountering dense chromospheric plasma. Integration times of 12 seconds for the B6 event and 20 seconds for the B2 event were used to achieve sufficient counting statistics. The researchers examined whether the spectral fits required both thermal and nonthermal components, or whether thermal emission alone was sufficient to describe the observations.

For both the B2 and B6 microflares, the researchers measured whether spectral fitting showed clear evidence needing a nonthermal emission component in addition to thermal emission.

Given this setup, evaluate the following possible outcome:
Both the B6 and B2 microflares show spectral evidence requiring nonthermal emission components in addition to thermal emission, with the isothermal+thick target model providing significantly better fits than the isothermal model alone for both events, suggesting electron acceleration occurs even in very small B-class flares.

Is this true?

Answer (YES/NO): YES